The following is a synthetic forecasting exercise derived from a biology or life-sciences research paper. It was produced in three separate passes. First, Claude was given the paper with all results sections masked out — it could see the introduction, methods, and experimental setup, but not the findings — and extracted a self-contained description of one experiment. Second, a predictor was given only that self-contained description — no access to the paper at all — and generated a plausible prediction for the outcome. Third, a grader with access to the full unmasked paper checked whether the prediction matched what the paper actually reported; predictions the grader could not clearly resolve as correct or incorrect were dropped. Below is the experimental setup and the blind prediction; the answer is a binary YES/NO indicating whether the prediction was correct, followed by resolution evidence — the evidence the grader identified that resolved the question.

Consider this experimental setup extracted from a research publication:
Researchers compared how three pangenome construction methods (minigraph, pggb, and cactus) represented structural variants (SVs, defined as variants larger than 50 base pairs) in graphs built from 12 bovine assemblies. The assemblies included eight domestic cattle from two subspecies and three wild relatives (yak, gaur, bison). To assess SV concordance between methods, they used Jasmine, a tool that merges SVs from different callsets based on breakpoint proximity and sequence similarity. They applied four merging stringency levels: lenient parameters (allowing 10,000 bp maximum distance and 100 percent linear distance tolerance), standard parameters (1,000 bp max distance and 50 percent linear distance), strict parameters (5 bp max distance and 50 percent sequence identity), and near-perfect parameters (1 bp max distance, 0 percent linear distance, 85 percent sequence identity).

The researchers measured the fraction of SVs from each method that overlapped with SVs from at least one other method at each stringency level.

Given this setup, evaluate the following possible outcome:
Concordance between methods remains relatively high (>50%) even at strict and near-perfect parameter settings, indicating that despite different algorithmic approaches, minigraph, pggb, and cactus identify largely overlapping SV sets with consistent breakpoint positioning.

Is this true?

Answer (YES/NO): NO